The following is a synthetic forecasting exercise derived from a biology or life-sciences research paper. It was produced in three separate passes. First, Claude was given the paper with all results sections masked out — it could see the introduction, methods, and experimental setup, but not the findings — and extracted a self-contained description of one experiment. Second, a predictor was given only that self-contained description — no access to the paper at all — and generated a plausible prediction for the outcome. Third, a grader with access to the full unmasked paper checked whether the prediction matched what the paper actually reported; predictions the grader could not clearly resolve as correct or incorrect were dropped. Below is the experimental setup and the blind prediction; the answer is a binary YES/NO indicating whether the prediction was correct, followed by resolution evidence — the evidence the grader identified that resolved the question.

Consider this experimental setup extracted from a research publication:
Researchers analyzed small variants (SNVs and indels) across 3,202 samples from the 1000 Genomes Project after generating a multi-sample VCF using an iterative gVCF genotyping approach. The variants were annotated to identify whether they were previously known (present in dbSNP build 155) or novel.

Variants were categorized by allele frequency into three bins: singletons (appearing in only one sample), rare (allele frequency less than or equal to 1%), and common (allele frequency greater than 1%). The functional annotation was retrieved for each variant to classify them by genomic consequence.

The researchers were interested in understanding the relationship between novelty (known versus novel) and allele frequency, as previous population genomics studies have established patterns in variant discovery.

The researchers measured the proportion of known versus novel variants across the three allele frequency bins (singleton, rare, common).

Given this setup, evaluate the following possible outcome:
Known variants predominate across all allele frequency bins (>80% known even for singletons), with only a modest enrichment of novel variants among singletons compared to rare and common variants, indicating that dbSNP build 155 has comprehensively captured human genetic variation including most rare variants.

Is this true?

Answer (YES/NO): YES